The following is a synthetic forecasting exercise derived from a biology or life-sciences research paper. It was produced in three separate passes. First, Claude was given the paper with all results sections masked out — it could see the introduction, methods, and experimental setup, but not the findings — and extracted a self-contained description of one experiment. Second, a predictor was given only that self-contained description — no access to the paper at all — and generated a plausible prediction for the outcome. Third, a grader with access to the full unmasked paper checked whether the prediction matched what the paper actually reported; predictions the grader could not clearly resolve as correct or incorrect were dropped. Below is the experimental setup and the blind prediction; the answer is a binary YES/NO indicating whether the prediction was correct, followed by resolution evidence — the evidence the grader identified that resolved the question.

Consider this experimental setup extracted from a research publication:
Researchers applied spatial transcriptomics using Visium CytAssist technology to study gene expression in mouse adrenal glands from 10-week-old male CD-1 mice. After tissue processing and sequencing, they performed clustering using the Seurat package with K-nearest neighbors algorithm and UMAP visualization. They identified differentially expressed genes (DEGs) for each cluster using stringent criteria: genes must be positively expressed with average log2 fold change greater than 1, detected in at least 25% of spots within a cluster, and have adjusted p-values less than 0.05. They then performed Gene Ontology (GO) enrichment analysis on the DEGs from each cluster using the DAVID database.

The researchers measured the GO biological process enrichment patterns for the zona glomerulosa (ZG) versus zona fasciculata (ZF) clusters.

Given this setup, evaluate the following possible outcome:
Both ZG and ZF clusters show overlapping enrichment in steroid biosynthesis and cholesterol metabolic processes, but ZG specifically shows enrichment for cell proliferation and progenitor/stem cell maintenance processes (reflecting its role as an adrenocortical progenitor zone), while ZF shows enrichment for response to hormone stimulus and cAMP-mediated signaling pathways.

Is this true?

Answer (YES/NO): NO